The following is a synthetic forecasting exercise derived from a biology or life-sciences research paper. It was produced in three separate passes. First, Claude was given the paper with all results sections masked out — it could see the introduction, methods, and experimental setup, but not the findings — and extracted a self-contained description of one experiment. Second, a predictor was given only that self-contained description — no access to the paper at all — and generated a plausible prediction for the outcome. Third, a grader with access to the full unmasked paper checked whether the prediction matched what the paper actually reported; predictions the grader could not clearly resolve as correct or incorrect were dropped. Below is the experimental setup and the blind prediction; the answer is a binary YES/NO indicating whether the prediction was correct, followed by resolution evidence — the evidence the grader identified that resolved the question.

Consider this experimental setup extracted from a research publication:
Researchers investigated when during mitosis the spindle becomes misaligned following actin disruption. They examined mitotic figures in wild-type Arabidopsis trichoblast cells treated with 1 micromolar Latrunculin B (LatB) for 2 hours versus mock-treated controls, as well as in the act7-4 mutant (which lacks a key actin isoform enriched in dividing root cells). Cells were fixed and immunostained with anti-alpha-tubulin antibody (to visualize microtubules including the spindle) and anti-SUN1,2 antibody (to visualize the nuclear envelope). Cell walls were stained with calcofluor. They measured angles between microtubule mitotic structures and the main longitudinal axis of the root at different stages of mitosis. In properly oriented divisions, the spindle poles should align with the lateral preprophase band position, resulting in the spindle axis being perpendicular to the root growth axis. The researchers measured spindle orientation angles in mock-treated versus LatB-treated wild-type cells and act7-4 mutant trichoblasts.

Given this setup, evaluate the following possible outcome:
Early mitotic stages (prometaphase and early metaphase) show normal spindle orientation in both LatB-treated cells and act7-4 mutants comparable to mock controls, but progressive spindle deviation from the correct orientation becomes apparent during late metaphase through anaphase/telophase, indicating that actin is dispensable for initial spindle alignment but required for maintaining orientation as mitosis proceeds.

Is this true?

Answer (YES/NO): NO